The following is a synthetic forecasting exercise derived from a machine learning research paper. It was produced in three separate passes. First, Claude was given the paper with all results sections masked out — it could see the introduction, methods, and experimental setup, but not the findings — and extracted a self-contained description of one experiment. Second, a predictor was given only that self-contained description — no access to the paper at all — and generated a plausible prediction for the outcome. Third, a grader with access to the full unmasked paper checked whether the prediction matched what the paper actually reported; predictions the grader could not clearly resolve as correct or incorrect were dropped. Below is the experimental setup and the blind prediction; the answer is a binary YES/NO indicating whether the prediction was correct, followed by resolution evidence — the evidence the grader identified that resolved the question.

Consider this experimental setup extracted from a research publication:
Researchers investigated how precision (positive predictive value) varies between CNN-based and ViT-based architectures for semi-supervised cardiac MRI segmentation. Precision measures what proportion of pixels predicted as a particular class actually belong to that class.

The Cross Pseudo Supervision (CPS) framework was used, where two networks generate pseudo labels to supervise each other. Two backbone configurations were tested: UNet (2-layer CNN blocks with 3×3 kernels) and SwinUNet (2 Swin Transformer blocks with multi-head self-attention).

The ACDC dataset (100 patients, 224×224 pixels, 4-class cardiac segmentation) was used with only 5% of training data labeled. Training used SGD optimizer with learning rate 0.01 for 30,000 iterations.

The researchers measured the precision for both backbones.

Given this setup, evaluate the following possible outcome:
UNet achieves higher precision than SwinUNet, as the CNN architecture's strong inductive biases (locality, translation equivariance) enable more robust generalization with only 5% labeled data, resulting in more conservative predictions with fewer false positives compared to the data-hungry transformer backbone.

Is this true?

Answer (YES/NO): YES